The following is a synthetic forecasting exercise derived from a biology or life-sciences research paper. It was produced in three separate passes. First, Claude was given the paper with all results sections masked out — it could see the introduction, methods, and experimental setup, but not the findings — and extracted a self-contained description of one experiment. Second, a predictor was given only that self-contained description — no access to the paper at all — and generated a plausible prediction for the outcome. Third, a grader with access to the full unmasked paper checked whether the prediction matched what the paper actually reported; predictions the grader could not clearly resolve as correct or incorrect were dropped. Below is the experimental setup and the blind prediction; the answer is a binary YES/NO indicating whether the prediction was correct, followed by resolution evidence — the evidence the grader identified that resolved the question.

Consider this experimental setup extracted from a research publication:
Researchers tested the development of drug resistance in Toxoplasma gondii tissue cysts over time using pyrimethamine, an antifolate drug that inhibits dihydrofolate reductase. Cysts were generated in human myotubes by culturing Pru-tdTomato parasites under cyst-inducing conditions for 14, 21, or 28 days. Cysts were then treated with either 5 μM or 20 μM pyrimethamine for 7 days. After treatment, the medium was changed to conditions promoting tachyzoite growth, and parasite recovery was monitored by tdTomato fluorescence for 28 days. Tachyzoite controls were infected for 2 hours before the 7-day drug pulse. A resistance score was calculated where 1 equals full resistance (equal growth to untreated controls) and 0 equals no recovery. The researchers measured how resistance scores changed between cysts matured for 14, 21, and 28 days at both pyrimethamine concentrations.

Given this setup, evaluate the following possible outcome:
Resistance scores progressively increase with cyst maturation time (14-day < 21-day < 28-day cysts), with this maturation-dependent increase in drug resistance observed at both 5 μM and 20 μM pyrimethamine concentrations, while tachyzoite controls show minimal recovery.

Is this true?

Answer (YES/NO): NO